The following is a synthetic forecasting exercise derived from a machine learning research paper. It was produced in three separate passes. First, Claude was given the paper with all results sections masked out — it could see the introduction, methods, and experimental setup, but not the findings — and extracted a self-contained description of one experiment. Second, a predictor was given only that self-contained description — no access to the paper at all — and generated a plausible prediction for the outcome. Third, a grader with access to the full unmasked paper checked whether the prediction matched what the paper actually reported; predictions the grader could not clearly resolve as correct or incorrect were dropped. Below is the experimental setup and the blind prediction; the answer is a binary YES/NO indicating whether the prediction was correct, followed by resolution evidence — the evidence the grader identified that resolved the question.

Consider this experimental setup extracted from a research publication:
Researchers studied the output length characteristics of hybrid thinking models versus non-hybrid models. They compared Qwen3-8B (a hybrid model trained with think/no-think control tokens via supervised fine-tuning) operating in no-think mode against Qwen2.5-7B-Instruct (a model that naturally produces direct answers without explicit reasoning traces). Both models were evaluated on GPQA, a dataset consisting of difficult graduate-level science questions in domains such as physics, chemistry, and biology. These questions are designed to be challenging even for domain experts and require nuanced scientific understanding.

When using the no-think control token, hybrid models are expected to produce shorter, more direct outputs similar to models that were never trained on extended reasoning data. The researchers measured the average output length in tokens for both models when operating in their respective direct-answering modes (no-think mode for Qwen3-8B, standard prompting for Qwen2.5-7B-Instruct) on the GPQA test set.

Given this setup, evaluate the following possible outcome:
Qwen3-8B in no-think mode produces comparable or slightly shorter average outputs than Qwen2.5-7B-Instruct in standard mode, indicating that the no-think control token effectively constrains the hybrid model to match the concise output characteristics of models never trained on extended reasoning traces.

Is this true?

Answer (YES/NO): NO